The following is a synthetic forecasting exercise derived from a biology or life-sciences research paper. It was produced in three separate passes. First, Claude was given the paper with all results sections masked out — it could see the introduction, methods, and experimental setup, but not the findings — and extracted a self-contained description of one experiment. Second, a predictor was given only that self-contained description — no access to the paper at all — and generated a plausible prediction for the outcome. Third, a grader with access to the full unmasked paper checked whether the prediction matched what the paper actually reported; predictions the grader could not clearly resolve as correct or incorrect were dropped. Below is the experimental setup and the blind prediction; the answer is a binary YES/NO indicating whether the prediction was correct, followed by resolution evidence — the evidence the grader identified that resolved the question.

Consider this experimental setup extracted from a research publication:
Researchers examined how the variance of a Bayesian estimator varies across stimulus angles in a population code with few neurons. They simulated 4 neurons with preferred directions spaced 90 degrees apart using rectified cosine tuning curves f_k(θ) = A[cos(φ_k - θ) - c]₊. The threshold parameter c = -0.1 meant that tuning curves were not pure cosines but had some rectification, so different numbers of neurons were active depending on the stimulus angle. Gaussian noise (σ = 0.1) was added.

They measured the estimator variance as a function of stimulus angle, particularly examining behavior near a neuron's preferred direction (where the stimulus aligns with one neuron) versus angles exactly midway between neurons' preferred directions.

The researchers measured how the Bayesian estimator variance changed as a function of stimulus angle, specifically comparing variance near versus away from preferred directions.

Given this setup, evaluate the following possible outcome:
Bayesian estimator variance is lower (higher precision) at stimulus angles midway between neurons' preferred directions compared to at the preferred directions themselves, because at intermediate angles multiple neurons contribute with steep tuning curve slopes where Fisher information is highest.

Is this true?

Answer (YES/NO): NO